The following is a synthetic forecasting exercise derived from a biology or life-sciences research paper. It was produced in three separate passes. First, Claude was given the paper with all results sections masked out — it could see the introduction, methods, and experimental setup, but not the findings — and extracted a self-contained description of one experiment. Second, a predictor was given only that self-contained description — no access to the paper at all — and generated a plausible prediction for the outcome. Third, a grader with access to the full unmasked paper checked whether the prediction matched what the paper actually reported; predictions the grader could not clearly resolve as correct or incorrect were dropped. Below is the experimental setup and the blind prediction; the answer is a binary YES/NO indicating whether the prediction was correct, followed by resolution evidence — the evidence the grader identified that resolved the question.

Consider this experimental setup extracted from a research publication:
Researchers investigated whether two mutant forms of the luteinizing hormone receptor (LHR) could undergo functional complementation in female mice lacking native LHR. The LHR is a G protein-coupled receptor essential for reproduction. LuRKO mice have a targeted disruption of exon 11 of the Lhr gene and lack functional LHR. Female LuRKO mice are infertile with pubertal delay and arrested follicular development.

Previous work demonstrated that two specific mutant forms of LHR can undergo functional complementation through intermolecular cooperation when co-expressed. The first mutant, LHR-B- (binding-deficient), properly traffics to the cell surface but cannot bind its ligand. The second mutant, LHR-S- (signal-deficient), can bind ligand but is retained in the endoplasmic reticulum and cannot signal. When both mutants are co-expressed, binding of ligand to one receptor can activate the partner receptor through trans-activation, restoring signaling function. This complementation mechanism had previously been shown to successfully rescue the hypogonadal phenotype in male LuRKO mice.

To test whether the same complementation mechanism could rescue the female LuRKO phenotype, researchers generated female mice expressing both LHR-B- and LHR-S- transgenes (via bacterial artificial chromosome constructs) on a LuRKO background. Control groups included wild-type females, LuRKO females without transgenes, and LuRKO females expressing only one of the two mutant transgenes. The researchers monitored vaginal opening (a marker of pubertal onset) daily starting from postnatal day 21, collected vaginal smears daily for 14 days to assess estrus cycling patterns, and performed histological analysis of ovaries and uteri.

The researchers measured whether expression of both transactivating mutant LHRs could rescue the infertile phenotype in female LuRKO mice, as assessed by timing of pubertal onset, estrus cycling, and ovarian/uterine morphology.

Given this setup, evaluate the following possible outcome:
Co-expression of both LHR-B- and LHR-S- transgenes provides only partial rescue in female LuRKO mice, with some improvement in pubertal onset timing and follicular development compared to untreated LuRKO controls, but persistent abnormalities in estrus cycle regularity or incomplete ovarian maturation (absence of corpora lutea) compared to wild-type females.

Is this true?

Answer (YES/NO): NO